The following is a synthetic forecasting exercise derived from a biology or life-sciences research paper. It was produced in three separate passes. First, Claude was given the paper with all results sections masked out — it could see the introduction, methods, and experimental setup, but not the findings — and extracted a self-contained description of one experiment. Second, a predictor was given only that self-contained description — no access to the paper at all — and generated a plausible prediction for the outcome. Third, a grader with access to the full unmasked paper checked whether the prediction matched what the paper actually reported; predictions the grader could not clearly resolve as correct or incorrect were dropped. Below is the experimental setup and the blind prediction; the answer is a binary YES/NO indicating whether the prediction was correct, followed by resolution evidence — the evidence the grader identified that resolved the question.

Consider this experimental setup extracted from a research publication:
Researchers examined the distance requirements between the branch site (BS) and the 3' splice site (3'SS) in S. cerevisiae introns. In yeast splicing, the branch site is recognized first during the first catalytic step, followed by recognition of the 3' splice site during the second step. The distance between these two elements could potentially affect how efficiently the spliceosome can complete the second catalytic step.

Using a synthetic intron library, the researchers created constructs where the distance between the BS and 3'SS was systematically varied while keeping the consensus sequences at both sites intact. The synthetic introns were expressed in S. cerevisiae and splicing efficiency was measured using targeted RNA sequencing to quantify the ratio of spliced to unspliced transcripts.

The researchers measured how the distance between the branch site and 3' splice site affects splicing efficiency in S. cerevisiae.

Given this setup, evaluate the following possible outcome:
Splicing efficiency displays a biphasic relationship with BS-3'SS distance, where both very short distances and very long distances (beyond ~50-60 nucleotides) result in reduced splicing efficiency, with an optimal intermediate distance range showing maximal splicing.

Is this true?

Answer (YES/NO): NO